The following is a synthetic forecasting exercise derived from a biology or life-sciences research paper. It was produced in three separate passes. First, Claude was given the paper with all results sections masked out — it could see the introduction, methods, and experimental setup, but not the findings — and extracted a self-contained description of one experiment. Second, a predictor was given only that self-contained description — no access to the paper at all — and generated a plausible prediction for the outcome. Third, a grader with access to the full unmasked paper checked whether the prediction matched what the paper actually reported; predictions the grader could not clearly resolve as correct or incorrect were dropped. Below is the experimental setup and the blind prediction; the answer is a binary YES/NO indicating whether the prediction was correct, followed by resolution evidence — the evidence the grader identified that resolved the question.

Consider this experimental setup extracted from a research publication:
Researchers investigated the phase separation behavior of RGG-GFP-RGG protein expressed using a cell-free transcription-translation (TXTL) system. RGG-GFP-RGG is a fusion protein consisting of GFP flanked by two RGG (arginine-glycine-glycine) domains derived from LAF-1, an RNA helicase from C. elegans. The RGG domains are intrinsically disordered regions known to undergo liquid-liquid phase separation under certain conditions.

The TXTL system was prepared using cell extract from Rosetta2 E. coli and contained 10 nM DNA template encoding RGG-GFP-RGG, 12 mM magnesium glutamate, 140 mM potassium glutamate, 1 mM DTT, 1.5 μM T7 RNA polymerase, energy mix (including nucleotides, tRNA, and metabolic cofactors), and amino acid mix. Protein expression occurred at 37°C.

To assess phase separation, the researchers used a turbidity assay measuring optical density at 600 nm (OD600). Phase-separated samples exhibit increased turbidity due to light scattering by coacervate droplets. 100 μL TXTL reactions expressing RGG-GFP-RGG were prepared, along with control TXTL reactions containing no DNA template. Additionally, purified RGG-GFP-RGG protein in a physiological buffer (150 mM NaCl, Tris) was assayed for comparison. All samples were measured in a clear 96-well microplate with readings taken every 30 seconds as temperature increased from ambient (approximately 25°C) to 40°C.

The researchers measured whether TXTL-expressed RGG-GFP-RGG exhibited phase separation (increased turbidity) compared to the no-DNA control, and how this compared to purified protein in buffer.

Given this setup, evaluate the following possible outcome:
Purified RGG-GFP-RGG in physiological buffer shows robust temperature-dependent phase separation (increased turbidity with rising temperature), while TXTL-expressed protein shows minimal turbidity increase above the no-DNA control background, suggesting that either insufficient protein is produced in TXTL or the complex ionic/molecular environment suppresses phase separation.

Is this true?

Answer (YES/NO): NO